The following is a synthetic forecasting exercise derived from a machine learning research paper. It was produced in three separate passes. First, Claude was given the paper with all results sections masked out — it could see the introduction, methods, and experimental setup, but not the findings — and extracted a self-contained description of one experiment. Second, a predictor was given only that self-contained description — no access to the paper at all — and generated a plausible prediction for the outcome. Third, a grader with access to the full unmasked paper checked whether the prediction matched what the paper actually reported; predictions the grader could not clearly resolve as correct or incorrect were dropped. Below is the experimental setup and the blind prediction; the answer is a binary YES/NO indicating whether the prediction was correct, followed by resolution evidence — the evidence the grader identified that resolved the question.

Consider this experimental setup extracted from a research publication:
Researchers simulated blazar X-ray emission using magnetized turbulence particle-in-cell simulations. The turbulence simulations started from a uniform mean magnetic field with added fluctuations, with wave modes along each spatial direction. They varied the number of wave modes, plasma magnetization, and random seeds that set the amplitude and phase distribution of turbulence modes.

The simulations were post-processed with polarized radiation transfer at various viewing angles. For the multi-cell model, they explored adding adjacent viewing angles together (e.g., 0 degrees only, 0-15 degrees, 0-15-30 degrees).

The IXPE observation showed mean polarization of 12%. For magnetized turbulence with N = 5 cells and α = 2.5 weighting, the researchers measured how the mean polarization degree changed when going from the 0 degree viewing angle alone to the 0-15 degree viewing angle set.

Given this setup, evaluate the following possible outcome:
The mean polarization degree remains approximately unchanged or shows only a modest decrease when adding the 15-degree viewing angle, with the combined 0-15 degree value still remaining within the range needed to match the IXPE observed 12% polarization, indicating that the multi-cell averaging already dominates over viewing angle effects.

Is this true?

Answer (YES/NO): NO